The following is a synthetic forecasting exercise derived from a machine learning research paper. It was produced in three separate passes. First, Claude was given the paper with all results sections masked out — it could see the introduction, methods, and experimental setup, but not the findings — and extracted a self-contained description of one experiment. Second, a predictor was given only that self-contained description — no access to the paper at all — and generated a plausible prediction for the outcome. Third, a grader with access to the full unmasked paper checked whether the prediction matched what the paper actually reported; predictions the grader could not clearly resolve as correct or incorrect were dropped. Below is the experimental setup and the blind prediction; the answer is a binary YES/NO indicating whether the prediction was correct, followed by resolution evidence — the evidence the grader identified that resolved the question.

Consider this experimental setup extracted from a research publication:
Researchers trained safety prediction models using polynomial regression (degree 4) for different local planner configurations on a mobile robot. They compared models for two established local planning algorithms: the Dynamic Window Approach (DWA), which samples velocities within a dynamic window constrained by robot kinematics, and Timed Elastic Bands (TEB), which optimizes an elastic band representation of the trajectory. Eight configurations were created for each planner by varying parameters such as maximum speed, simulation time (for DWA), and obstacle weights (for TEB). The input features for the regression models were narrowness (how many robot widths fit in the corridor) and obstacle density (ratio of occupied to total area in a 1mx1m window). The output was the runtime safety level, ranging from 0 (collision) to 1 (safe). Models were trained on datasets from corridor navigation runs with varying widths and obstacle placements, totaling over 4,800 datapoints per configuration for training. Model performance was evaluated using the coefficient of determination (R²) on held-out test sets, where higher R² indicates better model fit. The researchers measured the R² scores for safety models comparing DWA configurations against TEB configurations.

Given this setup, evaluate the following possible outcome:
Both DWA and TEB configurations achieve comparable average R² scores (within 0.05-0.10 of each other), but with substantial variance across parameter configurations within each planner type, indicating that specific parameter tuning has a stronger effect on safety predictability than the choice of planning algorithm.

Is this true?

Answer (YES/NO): NO